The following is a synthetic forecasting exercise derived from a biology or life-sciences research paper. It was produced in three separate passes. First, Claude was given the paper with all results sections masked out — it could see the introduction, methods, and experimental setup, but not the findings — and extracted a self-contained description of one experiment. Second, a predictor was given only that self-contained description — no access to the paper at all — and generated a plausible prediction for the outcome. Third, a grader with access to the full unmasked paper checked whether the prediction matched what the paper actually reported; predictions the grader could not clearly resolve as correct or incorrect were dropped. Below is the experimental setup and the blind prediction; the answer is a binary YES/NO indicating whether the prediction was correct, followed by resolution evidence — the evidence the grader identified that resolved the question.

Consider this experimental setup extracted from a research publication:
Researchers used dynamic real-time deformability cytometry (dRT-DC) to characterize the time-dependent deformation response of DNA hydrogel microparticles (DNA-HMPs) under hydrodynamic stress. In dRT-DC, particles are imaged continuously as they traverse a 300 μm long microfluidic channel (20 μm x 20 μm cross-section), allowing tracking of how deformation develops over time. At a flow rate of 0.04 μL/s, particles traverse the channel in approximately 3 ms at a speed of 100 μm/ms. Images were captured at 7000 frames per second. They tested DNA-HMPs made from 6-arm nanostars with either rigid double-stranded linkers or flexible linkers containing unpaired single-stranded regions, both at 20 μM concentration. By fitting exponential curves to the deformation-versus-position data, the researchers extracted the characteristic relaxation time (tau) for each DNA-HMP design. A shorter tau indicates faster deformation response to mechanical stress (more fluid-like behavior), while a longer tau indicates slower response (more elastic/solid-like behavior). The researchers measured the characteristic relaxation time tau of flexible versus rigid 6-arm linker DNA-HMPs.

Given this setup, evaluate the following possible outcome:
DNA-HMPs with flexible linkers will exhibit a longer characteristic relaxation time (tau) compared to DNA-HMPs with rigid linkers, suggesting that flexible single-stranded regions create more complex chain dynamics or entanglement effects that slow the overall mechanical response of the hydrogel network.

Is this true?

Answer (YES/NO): YES